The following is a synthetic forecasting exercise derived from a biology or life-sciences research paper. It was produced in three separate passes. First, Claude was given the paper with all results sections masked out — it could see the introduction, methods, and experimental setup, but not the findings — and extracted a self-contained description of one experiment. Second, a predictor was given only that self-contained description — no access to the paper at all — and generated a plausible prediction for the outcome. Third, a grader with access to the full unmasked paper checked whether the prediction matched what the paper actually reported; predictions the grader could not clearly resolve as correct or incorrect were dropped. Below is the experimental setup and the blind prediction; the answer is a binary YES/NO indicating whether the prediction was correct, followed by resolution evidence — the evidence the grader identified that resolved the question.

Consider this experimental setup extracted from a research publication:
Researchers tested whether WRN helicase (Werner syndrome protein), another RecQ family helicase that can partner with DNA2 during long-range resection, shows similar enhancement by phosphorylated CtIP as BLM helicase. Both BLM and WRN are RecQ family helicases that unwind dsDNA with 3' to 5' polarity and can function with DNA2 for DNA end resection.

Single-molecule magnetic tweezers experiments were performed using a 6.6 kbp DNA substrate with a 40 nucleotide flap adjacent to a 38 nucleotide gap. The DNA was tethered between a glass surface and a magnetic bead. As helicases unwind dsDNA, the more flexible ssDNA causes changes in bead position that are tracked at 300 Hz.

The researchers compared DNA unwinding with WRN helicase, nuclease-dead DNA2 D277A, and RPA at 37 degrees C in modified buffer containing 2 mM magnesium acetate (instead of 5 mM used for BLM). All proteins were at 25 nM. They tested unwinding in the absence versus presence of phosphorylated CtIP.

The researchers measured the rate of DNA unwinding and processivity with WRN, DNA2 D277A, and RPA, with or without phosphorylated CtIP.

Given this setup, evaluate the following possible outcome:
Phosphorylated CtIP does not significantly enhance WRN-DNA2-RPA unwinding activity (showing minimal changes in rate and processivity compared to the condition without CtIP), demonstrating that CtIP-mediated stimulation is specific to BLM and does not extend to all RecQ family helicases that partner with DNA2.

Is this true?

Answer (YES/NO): YES